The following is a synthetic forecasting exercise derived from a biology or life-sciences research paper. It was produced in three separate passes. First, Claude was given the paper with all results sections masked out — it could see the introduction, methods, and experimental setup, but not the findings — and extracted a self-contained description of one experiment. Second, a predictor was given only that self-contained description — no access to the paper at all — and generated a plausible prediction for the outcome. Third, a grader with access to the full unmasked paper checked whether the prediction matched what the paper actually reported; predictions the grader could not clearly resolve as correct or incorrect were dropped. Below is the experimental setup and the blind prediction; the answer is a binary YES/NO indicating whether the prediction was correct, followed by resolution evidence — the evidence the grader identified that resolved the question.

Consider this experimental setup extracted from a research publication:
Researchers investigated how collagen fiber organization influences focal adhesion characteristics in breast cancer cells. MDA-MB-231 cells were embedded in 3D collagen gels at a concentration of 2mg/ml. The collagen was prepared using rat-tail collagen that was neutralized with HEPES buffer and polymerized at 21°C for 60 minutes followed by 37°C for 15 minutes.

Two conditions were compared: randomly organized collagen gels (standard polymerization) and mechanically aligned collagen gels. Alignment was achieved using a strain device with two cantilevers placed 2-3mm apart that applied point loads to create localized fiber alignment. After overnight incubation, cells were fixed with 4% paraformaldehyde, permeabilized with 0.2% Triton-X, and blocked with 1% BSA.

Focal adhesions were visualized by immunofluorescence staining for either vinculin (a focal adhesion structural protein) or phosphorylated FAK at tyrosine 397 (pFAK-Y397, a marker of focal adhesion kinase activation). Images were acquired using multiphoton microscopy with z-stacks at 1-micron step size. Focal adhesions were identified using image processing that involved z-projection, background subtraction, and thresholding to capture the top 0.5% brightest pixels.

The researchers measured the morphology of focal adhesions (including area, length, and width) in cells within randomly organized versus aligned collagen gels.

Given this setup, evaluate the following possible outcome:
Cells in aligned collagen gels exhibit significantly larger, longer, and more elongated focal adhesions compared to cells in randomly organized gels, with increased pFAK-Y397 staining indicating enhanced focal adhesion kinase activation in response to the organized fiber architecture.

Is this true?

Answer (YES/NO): NO